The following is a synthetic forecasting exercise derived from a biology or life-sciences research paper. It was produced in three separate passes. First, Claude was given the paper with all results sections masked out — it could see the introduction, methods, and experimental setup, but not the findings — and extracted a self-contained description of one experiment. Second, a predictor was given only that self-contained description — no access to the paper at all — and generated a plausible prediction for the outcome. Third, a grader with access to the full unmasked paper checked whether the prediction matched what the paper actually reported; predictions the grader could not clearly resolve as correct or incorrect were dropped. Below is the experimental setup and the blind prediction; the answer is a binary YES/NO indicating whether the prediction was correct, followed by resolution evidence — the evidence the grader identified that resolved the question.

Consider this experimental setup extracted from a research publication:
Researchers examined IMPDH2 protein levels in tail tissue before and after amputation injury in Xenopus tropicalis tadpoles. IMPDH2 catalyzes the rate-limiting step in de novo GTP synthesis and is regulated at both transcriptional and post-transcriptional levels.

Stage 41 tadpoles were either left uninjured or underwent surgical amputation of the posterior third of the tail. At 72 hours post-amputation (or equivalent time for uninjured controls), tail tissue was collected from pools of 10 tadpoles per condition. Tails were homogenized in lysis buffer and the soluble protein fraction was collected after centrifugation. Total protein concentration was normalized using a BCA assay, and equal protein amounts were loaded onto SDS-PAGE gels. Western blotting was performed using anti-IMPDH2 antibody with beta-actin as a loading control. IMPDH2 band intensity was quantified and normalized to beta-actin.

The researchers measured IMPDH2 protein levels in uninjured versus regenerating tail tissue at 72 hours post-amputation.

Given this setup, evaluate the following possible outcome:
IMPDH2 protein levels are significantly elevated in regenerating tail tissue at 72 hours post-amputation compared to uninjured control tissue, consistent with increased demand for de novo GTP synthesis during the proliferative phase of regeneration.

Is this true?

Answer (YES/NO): NO